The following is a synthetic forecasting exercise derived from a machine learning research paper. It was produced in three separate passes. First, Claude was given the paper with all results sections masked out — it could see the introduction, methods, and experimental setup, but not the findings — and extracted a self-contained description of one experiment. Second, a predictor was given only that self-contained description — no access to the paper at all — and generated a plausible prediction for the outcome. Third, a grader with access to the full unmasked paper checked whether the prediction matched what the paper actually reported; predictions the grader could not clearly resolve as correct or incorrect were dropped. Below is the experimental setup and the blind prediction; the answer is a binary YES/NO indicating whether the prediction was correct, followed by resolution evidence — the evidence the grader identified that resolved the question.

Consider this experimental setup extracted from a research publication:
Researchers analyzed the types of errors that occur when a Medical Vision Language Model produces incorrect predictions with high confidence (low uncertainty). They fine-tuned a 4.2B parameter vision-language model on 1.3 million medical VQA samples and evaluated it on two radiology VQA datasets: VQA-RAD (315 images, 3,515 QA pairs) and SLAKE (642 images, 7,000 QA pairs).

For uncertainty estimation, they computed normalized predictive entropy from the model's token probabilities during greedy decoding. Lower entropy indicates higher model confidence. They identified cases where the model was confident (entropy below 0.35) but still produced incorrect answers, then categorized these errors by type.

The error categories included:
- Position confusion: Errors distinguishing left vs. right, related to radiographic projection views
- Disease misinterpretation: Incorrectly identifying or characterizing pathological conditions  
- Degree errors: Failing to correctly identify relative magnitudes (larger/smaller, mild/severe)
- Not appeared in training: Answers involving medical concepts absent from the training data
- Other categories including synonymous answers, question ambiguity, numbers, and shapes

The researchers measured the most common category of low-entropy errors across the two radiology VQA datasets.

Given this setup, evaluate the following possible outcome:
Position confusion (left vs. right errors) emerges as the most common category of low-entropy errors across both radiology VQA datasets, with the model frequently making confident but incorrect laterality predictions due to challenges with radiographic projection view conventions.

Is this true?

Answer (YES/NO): NO